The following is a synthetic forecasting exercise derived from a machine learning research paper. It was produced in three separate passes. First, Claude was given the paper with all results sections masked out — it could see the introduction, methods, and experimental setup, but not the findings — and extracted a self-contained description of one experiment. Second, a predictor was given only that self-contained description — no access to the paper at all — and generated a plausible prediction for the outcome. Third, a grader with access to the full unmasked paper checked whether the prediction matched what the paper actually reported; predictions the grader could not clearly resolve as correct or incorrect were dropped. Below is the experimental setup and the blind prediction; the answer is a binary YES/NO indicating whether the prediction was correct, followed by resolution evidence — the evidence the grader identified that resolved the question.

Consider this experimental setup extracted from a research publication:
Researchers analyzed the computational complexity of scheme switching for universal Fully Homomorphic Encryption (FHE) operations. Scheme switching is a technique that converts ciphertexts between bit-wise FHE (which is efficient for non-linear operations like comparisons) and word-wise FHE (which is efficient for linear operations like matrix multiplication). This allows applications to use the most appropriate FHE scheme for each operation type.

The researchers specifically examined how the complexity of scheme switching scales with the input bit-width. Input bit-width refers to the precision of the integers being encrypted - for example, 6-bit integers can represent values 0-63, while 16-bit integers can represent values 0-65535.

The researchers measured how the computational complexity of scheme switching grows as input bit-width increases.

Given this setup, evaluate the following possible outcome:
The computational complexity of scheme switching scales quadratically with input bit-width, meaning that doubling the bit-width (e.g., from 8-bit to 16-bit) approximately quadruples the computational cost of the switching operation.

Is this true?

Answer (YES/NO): NO